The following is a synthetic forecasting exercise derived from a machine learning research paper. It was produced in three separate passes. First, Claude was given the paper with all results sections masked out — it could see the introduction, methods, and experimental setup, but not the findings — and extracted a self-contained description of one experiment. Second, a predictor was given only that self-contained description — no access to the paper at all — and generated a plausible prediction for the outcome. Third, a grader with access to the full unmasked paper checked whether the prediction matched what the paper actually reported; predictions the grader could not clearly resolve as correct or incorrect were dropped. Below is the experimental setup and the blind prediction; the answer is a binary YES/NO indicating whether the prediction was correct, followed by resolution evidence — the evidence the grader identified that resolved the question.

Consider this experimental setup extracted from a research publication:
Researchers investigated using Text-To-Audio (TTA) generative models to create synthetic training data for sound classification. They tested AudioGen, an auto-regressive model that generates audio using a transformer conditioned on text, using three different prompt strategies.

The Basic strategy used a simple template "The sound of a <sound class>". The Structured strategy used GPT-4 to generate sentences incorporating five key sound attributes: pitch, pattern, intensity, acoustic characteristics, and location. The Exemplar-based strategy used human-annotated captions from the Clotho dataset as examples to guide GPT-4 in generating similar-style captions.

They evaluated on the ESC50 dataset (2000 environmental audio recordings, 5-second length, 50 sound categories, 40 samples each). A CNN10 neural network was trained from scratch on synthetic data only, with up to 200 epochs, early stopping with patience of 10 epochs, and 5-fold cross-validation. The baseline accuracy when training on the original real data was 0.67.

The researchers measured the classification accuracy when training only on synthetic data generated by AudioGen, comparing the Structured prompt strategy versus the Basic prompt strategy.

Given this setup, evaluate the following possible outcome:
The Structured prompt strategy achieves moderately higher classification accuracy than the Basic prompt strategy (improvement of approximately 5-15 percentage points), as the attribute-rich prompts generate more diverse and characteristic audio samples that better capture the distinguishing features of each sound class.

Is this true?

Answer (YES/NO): NO